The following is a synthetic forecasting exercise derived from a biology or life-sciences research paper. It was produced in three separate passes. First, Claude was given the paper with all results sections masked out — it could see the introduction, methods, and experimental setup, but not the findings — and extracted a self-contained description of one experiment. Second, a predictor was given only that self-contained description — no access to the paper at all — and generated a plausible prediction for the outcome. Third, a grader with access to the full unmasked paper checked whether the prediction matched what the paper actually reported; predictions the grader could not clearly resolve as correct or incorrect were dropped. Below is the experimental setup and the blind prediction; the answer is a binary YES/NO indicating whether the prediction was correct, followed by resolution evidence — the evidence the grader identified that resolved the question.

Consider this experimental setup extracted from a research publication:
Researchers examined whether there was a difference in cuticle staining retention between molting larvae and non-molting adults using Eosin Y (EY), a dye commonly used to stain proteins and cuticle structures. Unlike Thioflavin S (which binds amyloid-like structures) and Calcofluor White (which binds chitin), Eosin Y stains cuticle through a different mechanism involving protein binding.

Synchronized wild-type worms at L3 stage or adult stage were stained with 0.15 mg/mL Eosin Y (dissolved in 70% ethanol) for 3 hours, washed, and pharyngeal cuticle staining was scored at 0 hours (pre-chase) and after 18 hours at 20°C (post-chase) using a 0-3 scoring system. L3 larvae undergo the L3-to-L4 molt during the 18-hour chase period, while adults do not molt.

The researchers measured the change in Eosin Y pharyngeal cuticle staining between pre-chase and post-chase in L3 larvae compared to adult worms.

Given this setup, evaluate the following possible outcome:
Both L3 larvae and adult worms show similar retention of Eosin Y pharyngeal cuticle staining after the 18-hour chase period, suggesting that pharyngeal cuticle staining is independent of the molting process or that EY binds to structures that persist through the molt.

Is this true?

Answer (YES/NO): NO